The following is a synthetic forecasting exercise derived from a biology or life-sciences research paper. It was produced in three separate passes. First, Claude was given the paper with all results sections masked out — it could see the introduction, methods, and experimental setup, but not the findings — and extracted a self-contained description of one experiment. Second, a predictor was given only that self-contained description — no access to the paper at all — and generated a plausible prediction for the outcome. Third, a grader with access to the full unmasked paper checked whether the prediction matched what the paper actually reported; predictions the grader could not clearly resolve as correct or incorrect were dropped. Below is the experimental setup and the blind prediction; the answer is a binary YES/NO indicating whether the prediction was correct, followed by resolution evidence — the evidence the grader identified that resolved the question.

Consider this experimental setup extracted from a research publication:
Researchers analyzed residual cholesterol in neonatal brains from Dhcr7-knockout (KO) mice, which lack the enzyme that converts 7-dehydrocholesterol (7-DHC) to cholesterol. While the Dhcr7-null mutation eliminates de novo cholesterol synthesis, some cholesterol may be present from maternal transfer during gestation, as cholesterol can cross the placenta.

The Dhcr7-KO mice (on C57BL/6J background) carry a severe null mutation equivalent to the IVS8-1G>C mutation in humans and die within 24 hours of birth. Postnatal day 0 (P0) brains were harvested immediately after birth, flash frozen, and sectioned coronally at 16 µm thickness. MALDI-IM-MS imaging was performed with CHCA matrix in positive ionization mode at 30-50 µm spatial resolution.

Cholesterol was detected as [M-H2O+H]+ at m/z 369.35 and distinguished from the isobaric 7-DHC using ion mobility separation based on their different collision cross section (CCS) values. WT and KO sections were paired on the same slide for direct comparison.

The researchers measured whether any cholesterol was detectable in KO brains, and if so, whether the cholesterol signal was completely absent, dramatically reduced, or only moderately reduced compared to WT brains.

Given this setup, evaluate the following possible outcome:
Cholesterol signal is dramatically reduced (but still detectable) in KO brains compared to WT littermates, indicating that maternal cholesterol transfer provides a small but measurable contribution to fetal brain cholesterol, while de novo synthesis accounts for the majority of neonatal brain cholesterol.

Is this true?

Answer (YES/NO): YES